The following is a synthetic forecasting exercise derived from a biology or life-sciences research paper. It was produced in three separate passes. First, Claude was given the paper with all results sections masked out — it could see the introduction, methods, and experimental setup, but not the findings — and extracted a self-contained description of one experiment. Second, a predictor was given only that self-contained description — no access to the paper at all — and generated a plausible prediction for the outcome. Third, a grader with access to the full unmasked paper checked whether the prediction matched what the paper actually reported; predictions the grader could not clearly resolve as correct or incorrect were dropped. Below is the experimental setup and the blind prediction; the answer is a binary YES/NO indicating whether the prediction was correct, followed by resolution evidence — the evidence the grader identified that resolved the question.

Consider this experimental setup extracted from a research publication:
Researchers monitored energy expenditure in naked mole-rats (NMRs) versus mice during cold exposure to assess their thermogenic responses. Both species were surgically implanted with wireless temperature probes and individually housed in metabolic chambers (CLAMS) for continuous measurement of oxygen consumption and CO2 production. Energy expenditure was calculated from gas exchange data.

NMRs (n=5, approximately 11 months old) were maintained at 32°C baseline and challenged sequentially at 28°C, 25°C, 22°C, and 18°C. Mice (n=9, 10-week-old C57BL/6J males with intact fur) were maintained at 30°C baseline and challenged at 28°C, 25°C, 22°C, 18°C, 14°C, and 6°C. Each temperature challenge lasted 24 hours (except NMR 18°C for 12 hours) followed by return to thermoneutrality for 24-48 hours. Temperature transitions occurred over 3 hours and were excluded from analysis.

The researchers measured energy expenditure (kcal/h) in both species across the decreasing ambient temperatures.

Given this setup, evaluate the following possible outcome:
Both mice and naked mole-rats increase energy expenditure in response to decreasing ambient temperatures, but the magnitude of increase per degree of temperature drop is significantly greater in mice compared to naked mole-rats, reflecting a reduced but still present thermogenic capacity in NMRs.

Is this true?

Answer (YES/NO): NO